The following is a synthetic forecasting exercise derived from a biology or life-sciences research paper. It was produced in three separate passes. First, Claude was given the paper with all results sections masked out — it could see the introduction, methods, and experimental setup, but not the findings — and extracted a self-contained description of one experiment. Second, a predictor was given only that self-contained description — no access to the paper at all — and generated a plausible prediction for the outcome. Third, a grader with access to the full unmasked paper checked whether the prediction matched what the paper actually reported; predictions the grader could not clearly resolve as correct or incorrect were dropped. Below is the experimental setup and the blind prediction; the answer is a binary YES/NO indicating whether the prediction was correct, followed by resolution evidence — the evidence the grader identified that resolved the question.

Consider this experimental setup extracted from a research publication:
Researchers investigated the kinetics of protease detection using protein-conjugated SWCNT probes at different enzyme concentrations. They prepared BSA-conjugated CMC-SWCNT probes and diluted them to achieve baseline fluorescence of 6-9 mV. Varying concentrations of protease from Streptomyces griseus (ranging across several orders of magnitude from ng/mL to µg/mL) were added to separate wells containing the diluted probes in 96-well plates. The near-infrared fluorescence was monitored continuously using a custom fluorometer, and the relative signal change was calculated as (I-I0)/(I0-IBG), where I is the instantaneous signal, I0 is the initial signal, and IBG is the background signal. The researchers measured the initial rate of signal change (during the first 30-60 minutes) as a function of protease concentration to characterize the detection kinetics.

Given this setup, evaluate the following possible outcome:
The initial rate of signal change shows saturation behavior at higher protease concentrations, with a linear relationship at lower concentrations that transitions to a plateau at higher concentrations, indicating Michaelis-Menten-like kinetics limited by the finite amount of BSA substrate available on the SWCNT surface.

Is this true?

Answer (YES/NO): NO